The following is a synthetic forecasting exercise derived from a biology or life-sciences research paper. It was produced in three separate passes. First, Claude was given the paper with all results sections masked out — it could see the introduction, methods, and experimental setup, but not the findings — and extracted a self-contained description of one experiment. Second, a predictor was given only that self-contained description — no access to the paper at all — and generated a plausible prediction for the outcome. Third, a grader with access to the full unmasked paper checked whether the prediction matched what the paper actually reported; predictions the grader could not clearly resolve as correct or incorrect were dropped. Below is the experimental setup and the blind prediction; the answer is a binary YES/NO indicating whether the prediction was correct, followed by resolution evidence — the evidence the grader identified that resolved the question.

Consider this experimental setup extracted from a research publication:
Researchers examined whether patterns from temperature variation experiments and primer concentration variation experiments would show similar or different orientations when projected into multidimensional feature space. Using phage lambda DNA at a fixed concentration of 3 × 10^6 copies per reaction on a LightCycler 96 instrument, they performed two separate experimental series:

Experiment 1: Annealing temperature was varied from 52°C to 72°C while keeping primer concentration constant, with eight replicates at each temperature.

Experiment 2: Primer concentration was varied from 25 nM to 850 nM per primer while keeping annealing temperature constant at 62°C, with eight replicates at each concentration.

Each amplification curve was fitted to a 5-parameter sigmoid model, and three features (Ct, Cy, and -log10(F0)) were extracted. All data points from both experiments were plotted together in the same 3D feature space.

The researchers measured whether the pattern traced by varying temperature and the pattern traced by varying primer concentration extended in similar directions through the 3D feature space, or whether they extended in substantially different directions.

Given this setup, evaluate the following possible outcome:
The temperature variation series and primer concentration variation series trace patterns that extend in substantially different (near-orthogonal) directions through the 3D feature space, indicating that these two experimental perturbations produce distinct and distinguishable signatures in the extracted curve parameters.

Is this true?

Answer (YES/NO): NO